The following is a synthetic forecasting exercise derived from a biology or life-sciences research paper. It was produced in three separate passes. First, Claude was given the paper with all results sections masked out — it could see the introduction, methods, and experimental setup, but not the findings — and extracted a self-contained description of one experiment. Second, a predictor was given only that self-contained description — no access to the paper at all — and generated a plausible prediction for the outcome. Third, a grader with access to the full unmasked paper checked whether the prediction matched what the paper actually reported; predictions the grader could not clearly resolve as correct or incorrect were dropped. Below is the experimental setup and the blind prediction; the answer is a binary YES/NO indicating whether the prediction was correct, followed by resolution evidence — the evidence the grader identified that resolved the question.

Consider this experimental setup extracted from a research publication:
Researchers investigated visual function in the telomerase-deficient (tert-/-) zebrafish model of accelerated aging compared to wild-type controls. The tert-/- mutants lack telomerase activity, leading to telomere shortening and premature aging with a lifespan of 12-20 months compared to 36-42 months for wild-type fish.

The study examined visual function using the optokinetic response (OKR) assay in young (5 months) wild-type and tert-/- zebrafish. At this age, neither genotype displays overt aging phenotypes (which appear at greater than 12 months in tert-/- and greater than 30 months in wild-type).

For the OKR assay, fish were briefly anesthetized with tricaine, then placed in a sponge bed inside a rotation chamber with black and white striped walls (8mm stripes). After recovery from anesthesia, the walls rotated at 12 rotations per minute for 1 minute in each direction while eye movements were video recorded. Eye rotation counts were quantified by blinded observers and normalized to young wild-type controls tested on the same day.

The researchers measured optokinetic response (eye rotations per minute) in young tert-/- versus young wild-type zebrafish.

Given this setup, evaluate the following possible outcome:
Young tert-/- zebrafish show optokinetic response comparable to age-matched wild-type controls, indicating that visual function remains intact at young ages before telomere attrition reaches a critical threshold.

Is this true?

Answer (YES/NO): YES